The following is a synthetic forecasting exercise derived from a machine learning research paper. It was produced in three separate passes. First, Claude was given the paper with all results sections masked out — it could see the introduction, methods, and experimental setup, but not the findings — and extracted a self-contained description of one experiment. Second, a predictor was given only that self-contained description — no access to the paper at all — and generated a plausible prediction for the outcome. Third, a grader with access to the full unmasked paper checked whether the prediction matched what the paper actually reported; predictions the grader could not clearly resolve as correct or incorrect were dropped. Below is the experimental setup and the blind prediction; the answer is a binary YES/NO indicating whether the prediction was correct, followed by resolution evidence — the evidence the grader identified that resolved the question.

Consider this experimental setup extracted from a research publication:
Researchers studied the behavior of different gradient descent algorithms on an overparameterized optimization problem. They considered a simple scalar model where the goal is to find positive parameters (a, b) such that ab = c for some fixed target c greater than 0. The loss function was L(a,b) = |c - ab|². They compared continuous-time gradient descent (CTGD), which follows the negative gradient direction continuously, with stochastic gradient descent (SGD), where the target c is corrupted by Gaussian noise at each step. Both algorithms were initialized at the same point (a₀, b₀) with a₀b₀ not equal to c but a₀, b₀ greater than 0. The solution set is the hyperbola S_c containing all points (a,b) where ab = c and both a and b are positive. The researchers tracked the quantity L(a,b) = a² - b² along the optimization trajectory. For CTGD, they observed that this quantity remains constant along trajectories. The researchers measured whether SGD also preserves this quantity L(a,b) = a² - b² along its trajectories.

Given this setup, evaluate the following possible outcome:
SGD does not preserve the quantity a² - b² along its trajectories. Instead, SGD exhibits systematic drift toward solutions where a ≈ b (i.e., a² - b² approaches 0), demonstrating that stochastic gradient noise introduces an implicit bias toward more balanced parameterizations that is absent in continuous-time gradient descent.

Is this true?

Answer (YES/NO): YES